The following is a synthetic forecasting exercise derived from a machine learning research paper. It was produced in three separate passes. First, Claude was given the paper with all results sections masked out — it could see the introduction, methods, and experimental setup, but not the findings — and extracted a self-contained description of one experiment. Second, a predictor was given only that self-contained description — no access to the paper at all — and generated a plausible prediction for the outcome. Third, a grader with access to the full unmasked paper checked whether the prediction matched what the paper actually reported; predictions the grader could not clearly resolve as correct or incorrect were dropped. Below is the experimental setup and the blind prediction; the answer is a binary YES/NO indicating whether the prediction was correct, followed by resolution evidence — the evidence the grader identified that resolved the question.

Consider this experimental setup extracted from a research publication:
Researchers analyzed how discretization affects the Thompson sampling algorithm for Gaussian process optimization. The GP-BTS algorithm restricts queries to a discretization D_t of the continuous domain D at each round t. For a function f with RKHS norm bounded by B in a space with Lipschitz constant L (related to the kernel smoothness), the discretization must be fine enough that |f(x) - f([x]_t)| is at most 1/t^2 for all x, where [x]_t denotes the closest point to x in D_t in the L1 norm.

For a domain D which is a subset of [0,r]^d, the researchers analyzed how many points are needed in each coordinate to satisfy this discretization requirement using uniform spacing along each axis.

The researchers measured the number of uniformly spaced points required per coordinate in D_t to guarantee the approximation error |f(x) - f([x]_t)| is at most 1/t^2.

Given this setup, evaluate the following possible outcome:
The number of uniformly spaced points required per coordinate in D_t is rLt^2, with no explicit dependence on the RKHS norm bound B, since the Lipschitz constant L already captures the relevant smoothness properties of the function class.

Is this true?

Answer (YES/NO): NO